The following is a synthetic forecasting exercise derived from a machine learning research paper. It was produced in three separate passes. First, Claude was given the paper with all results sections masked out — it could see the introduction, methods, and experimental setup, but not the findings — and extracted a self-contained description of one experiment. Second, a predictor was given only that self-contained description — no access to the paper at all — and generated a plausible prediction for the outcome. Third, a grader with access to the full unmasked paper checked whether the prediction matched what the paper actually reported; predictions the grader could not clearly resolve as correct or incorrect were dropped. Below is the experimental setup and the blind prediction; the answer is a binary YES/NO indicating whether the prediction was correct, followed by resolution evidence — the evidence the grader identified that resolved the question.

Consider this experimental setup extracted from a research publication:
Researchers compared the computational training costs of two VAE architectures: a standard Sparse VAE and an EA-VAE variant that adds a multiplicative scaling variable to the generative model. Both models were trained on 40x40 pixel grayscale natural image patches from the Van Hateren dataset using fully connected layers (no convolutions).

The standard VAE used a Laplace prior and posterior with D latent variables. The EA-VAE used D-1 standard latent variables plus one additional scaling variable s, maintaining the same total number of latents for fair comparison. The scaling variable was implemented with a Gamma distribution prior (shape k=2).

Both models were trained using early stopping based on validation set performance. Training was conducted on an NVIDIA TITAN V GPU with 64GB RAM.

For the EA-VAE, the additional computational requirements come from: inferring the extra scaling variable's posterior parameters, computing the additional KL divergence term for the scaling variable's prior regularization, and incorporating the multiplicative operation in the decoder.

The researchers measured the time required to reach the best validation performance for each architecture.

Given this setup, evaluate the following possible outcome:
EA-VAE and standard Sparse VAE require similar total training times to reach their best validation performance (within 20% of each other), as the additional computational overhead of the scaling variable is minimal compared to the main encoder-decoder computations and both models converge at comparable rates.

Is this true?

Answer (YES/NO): YES